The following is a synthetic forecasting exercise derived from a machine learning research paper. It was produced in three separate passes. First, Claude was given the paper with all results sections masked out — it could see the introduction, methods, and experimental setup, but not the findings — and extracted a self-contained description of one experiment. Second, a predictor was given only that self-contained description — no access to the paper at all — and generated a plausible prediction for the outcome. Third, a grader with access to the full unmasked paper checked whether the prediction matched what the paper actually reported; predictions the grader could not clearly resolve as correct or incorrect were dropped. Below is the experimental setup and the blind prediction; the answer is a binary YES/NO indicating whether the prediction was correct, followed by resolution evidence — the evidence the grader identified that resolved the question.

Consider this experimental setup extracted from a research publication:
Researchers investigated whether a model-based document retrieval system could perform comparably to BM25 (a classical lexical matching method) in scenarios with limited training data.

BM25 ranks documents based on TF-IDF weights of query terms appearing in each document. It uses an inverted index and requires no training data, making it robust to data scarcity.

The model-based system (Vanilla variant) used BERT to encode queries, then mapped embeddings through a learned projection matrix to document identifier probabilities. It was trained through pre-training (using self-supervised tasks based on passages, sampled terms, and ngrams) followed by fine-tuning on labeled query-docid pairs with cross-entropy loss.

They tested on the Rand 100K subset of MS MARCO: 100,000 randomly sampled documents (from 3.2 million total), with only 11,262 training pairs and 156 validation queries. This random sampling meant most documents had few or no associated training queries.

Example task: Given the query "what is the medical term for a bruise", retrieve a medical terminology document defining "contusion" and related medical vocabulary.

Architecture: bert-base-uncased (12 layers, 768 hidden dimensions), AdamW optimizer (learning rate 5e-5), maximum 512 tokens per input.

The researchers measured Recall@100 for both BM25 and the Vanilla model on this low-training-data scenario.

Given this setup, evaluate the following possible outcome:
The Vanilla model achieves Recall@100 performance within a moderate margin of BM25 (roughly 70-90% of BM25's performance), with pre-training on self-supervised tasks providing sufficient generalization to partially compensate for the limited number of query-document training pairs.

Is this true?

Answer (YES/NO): NO